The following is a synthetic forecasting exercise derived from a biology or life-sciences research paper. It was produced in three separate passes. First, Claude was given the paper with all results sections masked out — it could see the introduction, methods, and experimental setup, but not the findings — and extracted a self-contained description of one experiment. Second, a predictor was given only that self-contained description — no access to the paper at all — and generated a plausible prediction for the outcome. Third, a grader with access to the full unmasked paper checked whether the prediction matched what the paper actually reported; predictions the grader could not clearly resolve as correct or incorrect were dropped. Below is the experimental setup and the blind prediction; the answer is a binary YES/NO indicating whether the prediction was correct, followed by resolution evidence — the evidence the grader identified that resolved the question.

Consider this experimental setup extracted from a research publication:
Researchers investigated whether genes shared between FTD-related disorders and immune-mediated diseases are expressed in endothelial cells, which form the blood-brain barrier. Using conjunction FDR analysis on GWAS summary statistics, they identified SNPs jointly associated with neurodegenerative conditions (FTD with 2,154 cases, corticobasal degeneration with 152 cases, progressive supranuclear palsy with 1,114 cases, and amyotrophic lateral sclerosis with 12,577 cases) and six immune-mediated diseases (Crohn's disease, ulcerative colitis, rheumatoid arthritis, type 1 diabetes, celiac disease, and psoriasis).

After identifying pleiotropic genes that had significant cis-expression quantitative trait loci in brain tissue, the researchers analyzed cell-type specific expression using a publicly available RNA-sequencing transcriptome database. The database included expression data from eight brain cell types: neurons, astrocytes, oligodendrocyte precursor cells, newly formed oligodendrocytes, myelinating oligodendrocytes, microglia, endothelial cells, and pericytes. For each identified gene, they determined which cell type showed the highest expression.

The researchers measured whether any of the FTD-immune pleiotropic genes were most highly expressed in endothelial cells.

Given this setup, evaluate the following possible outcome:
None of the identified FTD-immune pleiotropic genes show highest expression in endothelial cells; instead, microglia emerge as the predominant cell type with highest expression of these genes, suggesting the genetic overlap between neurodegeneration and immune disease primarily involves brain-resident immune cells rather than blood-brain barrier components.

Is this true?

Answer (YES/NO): YES